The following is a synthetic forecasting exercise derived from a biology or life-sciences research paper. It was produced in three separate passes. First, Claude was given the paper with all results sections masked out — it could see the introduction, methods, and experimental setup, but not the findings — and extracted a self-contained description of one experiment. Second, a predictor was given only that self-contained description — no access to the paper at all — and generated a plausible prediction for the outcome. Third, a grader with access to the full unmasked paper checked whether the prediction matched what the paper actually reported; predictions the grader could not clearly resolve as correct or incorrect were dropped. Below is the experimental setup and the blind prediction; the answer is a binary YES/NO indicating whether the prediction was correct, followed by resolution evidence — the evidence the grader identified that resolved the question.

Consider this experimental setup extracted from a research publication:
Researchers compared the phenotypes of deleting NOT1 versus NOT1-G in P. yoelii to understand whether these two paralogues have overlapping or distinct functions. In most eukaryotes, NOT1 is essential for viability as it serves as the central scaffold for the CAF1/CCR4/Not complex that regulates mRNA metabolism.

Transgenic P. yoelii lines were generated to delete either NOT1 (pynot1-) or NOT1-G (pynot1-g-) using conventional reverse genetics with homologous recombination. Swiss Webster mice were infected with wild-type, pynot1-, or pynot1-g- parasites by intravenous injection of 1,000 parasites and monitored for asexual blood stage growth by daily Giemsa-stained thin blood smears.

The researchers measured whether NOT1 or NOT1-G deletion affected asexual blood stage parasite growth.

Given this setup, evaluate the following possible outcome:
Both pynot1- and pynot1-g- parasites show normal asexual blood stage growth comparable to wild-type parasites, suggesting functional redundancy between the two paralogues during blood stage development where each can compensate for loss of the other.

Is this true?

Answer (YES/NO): NO